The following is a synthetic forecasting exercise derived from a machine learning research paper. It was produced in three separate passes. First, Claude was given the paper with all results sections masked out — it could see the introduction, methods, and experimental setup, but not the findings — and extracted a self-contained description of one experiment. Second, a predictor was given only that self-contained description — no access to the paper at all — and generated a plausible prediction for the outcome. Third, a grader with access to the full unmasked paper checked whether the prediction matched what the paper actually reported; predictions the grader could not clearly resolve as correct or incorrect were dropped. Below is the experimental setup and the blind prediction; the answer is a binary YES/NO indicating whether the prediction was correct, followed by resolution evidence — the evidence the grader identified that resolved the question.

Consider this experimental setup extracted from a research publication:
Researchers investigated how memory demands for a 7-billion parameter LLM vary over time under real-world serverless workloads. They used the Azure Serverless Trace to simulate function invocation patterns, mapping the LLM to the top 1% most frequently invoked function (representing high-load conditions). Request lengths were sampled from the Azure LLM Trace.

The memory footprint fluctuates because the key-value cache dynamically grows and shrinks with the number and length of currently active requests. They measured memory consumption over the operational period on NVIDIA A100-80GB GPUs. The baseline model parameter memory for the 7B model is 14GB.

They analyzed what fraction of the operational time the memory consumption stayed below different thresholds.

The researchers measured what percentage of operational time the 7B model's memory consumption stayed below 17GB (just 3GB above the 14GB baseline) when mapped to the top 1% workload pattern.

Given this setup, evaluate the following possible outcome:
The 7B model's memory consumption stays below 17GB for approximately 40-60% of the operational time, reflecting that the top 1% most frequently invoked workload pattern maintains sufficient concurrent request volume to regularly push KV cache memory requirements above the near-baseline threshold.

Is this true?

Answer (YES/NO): YES